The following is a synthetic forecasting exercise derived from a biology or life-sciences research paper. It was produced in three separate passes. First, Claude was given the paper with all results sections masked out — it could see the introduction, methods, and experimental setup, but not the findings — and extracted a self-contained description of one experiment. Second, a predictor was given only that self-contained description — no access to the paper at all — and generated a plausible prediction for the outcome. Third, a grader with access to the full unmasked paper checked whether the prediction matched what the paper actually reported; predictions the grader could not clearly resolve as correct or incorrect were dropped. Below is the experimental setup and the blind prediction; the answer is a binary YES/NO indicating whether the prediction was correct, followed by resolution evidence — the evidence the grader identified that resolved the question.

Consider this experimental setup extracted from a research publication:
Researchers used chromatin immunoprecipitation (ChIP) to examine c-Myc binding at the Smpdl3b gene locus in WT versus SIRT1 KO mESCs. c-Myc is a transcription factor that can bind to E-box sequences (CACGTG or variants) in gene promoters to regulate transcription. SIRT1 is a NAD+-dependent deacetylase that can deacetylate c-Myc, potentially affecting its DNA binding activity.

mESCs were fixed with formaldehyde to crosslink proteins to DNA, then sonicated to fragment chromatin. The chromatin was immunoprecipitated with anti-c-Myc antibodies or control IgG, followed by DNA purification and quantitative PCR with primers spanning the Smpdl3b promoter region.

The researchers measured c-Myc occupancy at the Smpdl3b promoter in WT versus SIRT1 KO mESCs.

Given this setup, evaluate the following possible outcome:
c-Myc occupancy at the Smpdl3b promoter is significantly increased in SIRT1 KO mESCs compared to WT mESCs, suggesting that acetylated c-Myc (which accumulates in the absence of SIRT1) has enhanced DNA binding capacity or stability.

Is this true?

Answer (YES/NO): NO